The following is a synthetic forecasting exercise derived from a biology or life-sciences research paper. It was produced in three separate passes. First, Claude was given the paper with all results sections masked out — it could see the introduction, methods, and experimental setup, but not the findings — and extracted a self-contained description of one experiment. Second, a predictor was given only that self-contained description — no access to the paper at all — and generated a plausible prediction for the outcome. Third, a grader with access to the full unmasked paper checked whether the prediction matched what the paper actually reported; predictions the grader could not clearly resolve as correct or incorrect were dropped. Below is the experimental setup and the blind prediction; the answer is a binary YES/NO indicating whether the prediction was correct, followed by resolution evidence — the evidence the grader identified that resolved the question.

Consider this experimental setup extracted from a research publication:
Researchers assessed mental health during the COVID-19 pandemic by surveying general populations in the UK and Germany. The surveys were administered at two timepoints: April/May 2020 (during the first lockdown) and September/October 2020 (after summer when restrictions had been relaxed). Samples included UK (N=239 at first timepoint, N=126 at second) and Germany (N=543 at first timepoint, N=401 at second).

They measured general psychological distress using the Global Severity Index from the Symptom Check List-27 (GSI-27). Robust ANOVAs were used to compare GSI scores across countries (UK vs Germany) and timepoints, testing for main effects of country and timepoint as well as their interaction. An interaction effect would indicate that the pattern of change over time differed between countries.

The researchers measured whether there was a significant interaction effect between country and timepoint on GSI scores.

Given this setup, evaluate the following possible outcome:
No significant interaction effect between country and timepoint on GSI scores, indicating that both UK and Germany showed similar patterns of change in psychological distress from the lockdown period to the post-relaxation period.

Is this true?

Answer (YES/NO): YES